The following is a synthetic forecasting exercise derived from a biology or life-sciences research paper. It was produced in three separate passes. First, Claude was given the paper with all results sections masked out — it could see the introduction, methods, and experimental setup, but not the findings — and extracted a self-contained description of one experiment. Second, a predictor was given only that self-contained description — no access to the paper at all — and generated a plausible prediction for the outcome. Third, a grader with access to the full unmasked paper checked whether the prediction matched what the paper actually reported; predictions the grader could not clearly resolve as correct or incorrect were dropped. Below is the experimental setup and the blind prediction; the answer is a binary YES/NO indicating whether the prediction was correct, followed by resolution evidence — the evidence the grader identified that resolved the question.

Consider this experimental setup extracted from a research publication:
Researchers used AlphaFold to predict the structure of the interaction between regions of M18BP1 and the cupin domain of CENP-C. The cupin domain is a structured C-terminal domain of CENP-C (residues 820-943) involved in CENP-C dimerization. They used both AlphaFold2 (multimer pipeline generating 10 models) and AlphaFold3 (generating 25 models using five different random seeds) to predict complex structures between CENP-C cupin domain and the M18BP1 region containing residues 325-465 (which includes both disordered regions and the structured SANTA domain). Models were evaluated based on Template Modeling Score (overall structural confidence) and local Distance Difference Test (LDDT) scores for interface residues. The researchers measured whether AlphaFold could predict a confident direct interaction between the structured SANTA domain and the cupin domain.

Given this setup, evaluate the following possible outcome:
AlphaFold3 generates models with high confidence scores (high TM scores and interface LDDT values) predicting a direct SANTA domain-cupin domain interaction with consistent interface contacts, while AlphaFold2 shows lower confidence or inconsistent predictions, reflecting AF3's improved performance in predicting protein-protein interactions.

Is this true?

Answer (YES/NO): NO